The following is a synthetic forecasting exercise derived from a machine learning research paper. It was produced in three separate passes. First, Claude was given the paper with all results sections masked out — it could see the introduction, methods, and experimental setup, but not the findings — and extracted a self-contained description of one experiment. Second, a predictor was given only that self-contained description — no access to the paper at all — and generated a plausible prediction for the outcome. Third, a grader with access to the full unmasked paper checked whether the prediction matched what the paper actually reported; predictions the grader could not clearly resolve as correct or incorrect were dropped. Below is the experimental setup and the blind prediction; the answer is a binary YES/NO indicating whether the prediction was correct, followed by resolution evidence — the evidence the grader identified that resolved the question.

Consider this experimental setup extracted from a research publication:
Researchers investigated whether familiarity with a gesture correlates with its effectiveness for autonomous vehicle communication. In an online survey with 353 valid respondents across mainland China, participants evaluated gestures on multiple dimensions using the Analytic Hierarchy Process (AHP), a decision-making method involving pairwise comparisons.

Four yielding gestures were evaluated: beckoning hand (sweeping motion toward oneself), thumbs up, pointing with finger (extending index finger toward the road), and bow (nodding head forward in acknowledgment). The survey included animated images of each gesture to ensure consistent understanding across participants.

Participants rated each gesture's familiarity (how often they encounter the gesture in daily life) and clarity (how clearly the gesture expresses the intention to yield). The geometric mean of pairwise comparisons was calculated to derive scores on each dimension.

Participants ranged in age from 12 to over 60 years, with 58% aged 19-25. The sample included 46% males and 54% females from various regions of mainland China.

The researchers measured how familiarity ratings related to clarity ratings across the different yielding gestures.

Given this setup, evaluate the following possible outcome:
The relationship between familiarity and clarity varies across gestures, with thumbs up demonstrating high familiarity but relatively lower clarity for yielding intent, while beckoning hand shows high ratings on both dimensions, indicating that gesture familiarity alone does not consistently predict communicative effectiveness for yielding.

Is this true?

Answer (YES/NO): NO